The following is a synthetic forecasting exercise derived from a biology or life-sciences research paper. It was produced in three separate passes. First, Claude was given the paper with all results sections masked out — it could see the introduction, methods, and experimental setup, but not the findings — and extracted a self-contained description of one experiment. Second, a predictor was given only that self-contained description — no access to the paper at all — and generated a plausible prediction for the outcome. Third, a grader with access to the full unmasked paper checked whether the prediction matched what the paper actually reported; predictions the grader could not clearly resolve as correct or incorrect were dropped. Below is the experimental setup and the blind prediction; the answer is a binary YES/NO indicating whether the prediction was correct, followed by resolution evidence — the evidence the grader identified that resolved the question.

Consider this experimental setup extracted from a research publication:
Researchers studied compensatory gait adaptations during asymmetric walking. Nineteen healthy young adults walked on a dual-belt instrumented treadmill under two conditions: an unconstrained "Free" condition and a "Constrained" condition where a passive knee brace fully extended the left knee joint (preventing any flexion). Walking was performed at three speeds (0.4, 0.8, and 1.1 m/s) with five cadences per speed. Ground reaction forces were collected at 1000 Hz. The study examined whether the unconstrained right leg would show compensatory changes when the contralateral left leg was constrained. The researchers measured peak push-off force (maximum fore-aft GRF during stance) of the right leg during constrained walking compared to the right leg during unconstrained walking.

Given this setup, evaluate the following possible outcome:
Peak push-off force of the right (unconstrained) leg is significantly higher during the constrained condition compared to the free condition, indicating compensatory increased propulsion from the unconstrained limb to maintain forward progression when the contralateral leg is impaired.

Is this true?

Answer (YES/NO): NO